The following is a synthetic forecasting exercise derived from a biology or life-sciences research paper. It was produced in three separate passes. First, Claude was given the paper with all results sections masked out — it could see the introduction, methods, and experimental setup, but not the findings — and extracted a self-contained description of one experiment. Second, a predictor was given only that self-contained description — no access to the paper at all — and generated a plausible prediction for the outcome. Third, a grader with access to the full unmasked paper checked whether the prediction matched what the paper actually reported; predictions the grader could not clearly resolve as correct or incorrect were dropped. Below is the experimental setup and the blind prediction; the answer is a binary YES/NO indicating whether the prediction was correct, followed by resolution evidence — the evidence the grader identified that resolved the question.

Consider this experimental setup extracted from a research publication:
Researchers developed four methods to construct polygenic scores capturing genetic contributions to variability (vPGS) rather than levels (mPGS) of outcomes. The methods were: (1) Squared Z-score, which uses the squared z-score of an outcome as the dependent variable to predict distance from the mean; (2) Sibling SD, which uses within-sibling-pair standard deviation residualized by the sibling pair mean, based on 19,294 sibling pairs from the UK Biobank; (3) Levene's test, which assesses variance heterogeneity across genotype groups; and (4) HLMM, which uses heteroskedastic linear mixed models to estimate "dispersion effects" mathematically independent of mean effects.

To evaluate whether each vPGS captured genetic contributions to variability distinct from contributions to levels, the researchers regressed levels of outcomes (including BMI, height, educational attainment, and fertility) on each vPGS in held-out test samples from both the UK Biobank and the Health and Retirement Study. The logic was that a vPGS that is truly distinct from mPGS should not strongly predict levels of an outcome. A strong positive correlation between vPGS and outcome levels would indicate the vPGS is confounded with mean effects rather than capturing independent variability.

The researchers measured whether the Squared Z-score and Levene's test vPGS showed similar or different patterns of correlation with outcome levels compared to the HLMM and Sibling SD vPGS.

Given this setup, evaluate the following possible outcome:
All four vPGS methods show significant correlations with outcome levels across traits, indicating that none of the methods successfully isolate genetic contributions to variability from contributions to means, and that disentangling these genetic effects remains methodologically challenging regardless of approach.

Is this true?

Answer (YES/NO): NO